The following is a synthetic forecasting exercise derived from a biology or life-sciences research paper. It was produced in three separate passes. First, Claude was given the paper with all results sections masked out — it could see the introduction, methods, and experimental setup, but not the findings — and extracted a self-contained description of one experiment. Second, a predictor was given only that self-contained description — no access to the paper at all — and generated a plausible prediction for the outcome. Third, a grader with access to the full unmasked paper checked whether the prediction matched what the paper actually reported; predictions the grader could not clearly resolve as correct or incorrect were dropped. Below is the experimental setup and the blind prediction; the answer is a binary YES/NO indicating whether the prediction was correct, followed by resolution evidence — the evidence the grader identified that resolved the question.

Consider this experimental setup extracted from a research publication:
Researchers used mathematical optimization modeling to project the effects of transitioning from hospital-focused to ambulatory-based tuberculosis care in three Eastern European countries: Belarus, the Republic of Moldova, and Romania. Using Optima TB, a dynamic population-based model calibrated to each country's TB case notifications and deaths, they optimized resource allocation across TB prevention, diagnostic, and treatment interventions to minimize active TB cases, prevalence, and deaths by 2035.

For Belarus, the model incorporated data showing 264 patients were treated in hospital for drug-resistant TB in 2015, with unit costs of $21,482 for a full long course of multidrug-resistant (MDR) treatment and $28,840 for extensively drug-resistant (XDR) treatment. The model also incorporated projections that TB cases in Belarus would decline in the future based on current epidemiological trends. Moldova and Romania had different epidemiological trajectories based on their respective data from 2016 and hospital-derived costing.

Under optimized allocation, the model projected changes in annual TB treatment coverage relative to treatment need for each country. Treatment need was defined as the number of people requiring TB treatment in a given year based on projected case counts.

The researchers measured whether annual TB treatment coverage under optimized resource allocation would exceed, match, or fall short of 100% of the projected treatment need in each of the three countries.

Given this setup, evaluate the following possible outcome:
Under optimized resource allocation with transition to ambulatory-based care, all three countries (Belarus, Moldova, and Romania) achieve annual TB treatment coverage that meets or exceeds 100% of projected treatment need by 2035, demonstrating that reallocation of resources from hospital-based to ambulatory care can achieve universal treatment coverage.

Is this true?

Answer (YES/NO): NO